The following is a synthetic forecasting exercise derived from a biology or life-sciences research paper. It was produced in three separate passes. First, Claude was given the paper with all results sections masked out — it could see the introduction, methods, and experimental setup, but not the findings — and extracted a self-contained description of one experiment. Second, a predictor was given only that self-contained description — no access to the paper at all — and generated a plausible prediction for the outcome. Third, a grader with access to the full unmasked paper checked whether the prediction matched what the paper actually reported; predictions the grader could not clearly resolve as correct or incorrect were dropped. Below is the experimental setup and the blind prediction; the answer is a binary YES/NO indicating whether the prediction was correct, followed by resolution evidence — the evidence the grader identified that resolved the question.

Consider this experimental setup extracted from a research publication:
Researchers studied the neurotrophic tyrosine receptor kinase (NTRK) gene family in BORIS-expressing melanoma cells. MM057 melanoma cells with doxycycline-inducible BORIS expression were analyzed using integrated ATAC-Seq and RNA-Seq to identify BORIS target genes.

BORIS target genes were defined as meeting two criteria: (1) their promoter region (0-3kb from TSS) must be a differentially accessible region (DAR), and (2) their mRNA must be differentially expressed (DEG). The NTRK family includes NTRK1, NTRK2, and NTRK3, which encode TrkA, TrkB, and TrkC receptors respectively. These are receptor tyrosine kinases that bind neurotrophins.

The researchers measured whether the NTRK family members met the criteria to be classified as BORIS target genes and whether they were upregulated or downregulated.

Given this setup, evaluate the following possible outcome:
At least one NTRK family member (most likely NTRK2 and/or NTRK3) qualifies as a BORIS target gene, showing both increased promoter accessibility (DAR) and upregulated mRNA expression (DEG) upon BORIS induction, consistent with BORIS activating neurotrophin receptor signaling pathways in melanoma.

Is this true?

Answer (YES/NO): YES